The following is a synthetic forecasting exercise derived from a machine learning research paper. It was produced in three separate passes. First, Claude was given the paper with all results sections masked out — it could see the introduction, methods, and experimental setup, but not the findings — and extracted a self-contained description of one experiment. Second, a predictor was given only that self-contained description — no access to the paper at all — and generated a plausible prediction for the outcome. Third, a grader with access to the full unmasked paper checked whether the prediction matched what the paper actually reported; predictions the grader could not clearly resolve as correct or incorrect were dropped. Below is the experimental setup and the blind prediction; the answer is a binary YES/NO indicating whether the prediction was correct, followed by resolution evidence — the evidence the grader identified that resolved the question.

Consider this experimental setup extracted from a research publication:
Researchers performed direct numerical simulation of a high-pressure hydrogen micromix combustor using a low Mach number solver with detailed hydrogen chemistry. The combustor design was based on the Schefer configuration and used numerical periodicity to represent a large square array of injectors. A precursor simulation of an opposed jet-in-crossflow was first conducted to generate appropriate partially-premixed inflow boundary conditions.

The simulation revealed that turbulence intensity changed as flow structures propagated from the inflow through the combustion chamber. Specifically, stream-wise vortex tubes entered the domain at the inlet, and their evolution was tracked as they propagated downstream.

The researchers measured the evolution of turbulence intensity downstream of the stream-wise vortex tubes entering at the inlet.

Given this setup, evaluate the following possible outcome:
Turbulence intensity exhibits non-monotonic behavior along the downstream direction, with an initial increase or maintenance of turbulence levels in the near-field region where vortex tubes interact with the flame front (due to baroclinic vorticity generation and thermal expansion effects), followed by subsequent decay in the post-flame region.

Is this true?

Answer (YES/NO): NO